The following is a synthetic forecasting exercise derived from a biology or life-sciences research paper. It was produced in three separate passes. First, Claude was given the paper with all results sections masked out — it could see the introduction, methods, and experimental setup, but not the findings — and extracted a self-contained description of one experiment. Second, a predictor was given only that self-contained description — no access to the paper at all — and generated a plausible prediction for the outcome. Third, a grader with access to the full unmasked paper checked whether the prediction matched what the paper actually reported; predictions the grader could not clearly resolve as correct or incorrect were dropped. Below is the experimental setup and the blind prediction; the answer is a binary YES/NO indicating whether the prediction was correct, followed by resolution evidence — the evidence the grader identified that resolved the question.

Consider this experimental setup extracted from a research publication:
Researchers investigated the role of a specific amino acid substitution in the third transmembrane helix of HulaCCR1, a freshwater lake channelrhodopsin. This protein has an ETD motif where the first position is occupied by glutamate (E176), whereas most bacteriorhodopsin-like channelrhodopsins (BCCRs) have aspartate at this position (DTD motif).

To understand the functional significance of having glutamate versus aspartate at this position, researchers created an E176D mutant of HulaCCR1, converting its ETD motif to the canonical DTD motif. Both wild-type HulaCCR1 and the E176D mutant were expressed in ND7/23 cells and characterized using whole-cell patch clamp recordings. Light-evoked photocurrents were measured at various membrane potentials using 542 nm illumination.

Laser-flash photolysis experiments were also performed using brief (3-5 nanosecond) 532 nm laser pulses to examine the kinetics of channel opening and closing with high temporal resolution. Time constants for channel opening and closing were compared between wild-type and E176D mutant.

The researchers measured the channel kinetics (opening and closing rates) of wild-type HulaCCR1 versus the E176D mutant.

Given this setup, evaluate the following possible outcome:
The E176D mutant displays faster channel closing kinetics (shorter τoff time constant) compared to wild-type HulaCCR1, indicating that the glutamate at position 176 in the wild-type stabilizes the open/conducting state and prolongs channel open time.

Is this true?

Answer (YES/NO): NO